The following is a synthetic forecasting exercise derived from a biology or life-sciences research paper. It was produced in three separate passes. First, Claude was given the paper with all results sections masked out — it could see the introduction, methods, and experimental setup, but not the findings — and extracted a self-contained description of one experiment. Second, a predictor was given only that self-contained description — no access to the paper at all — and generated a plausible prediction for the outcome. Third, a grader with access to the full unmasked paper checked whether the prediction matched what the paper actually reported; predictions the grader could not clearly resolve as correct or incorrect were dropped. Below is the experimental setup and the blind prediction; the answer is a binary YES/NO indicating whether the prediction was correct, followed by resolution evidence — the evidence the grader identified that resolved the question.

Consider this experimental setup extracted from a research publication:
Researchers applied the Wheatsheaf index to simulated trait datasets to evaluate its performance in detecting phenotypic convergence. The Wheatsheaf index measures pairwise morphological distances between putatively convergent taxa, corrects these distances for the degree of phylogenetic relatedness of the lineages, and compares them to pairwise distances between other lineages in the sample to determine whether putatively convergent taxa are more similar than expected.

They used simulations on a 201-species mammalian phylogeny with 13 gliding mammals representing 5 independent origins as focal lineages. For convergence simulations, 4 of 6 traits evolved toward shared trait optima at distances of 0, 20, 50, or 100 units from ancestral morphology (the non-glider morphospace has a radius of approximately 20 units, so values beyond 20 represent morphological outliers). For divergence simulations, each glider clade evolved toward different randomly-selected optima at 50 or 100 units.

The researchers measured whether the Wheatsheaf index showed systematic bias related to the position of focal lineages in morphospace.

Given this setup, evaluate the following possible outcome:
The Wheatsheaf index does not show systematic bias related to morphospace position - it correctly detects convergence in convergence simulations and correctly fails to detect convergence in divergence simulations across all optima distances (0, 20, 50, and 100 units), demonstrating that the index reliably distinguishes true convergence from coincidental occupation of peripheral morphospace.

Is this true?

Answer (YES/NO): NO